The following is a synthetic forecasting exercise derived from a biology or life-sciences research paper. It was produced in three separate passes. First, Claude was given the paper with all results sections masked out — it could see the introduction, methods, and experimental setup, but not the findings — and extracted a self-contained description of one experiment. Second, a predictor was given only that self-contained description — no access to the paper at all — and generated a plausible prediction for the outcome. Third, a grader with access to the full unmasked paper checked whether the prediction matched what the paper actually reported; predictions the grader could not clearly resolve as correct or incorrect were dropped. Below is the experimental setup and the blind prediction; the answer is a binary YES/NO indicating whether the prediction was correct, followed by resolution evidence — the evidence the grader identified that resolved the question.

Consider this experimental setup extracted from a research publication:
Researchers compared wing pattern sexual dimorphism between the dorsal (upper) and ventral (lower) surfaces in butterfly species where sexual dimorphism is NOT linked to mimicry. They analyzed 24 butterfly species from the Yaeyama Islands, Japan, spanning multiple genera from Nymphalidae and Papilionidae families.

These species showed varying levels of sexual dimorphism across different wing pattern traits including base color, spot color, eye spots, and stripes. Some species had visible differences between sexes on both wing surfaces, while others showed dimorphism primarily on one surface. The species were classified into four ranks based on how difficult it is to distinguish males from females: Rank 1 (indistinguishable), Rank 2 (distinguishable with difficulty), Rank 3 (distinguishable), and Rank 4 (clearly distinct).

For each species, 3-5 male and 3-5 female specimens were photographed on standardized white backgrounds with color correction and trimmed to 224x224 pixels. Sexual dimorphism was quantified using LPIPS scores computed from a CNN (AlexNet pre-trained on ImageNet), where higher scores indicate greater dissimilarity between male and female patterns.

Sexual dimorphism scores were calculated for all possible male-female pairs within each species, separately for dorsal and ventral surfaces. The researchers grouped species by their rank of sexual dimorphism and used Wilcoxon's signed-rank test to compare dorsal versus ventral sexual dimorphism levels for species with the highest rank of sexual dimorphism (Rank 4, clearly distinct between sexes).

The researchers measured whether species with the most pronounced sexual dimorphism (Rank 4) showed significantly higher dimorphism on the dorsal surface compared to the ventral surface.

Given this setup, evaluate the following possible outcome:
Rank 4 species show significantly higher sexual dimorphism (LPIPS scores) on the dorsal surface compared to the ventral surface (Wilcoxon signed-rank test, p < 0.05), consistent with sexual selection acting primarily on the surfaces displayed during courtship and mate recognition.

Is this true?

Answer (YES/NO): YES